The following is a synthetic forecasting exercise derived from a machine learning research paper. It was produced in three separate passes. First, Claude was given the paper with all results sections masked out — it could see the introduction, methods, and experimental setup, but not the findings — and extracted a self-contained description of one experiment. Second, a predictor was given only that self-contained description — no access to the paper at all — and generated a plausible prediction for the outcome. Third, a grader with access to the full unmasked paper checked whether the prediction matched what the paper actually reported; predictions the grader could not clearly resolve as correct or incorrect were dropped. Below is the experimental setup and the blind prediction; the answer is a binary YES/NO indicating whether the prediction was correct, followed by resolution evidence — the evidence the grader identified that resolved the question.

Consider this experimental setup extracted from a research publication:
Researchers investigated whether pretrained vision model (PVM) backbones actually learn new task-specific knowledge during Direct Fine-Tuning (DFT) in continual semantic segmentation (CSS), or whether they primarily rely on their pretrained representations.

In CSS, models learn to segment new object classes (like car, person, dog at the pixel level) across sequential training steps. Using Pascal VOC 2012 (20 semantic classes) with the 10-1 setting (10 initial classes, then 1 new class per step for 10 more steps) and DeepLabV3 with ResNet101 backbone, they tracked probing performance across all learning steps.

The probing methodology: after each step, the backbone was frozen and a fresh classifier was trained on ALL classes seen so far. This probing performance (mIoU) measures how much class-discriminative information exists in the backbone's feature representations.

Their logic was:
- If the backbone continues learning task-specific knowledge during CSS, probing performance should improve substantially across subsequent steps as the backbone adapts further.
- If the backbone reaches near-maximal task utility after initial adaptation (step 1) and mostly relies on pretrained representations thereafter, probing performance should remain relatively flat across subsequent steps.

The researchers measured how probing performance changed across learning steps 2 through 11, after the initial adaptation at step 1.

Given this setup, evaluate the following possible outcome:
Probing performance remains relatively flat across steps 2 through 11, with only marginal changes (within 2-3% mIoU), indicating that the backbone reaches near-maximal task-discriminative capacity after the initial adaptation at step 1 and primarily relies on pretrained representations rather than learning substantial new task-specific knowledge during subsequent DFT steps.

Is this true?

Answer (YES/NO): YES